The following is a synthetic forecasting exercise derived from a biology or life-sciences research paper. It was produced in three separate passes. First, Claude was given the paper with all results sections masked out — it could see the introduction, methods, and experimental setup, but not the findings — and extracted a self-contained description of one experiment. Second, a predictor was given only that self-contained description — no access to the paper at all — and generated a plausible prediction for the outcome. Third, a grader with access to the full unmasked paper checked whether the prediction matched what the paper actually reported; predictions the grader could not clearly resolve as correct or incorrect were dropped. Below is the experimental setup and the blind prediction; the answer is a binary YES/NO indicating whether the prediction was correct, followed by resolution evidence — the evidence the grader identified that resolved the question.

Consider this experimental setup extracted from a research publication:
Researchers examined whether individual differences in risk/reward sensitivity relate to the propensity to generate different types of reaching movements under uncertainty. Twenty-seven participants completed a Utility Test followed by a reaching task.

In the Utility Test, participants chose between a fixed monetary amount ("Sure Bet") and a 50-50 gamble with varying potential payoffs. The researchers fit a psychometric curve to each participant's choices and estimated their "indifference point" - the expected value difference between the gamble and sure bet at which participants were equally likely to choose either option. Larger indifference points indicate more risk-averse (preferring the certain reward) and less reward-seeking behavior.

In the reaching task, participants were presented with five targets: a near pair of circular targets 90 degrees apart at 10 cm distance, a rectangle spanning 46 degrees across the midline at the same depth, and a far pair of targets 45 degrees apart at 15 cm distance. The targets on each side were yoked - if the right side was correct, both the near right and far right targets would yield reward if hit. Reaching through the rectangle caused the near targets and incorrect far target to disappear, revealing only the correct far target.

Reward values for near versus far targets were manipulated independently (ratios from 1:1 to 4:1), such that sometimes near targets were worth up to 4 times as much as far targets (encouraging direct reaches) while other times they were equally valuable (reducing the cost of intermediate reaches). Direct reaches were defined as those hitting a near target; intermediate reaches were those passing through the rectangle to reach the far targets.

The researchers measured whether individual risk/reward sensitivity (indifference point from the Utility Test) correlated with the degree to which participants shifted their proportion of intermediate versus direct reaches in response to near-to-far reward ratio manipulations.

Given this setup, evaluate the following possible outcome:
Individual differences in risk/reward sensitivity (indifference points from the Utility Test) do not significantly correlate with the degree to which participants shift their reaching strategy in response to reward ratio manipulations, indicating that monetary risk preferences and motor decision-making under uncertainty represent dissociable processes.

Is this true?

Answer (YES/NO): NO